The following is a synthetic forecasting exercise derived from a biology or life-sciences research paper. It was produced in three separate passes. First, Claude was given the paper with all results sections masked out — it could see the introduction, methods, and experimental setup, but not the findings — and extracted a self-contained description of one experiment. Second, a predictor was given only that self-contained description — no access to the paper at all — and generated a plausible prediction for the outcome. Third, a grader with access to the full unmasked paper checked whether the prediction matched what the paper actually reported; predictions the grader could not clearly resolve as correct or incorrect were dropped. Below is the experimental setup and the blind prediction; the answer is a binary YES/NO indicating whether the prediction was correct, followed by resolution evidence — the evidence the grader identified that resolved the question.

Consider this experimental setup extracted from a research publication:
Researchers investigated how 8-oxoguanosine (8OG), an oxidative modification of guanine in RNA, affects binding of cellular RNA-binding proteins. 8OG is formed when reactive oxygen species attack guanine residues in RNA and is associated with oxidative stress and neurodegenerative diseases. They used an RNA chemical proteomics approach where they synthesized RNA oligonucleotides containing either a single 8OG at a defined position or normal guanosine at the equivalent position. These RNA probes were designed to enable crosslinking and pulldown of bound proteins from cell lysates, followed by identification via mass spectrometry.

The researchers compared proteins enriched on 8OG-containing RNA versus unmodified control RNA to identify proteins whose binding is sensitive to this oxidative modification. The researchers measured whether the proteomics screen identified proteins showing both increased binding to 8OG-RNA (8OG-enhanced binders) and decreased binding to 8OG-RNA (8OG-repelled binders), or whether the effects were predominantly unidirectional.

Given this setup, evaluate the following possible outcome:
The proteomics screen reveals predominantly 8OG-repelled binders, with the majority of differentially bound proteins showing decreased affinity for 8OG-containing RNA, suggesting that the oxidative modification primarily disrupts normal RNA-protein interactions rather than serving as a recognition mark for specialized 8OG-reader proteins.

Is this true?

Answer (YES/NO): NO